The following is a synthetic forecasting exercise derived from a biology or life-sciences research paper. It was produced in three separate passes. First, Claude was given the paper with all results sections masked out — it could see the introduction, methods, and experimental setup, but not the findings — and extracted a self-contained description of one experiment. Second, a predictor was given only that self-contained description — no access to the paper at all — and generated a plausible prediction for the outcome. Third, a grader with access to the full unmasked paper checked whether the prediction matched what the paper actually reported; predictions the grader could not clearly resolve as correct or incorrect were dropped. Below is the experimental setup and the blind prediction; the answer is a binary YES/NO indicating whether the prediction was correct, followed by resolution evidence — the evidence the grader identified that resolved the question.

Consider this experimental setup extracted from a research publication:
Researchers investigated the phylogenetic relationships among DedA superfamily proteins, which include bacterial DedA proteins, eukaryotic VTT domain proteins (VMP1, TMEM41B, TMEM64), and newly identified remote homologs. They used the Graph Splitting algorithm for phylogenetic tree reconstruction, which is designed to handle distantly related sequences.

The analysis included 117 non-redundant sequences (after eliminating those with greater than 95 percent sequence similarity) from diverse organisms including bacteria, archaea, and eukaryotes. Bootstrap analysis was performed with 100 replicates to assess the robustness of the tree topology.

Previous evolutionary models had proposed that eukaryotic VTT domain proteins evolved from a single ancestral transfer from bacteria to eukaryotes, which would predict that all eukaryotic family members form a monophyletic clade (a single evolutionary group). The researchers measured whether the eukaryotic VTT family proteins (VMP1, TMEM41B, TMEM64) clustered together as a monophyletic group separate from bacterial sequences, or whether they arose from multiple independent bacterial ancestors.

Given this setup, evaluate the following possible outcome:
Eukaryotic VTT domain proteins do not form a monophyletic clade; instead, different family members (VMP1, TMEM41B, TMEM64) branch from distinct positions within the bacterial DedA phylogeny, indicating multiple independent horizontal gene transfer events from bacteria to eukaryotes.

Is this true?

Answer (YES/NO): NO